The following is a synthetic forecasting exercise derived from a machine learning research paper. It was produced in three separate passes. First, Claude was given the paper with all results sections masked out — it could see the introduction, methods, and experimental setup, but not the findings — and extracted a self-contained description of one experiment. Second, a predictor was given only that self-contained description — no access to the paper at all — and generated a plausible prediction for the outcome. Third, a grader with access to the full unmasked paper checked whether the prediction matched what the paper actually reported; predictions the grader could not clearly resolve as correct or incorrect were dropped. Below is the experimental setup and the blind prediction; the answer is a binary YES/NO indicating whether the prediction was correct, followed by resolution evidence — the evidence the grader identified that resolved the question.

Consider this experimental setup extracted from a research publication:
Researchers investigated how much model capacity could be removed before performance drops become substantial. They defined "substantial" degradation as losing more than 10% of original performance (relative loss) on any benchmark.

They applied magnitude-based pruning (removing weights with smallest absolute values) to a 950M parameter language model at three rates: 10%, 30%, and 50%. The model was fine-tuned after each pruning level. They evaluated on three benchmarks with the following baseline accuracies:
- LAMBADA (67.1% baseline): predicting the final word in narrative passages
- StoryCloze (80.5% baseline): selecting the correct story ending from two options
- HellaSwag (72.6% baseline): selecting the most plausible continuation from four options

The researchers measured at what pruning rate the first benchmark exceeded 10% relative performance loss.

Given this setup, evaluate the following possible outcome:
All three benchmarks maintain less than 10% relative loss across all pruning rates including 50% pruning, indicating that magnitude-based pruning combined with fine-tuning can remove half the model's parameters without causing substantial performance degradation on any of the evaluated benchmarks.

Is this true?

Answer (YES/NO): NO